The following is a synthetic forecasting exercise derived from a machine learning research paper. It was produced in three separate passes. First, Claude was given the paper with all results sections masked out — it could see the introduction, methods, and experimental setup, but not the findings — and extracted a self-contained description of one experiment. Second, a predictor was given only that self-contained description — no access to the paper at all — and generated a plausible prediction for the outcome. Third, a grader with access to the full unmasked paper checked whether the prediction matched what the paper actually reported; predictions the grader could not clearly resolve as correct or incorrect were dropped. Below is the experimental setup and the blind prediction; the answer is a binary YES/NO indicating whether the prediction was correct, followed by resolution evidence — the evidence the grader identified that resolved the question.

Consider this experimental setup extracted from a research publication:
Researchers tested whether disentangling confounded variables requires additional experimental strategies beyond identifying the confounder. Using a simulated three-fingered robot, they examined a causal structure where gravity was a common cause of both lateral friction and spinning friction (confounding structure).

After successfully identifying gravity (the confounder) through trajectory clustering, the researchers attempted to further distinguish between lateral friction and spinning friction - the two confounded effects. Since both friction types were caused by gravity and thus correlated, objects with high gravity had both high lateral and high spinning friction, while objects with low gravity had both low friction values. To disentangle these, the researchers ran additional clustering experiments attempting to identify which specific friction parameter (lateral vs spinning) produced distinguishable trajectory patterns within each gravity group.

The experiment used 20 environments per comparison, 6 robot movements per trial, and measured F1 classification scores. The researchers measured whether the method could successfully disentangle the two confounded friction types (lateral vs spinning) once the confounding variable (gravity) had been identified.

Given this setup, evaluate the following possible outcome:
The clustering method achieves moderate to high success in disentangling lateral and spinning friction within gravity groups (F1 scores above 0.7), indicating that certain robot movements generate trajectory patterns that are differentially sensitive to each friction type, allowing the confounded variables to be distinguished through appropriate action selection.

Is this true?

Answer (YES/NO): YES